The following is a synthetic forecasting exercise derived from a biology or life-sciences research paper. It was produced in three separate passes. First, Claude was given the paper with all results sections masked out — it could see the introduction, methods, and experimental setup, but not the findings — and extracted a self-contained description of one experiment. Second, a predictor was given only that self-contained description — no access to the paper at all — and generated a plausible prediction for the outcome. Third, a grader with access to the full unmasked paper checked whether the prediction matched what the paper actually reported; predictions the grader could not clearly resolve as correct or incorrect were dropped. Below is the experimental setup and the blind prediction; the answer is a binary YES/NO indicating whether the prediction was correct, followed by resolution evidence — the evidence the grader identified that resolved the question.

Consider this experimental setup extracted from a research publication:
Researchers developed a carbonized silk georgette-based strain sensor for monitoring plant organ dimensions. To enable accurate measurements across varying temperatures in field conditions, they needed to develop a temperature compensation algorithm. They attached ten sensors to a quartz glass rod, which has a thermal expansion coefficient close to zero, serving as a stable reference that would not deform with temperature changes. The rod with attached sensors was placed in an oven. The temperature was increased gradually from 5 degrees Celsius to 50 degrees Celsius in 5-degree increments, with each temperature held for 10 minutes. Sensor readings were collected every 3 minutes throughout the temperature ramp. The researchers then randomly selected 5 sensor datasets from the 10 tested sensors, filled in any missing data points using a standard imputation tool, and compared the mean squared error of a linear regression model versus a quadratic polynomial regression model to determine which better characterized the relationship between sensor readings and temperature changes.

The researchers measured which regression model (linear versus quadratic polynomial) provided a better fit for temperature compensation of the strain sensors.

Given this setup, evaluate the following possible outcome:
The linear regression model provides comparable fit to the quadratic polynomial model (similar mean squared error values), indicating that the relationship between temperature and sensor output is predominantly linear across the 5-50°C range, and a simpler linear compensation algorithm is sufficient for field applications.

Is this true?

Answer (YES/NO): NO